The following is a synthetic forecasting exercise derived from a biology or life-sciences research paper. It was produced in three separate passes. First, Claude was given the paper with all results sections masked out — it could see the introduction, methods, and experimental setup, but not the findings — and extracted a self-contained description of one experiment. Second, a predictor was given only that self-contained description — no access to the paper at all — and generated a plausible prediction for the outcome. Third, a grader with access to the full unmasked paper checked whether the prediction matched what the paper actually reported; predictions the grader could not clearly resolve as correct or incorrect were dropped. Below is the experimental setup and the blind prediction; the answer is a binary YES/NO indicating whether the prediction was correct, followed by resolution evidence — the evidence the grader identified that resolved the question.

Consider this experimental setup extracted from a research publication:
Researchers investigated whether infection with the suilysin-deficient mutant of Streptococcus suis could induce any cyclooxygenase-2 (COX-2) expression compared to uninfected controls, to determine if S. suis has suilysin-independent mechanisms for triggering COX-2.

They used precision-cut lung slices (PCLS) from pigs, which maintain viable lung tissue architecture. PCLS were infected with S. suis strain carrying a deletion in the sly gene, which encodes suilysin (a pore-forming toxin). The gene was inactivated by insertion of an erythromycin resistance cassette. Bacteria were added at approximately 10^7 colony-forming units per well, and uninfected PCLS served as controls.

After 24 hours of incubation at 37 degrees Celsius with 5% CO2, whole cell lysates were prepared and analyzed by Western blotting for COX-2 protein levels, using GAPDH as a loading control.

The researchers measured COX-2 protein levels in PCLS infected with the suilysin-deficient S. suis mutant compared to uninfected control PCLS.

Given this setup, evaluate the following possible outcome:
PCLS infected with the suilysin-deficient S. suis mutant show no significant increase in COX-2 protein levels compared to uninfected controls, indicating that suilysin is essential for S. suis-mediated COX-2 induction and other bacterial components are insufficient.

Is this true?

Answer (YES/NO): NO